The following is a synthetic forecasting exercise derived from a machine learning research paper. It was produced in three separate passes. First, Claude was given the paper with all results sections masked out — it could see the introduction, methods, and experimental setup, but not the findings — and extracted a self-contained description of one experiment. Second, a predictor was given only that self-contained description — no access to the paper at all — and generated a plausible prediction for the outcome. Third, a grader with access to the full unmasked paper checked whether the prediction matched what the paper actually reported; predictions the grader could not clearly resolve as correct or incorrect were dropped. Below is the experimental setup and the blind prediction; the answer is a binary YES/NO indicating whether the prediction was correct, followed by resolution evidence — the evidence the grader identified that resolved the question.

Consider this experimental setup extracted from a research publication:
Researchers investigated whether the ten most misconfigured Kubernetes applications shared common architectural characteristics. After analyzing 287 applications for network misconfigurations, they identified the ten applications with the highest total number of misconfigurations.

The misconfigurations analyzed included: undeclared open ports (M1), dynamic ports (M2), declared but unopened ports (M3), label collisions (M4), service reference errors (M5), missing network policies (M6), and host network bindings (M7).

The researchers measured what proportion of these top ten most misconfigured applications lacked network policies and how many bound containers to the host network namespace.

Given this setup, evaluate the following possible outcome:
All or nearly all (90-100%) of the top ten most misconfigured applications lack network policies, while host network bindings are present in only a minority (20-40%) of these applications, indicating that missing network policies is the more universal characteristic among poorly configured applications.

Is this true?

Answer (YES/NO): NO